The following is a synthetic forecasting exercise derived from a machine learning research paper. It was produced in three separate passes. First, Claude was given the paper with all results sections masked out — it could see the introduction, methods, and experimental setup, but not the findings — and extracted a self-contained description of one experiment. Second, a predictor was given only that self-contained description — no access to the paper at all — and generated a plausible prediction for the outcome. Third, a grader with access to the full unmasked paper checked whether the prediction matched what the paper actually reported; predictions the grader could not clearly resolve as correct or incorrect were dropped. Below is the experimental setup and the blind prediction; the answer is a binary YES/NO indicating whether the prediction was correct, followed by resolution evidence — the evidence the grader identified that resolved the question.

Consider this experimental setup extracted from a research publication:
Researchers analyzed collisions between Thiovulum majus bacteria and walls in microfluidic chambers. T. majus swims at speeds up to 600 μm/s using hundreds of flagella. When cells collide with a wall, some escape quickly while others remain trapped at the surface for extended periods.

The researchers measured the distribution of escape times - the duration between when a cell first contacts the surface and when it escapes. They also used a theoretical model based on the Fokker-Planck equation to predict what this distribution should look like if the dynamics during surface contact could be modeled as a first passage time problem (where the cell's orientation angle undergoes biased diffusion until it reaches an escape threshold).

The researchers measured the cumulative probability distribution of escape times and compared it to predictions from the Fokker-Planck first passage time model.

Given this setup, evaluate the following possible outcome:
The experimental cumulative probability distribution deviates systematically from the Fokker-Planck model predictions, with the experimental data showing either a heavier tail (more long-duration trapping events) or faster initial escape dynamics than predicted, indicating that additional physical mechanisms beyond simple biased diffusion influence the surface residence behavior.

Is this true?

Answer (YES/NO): NO